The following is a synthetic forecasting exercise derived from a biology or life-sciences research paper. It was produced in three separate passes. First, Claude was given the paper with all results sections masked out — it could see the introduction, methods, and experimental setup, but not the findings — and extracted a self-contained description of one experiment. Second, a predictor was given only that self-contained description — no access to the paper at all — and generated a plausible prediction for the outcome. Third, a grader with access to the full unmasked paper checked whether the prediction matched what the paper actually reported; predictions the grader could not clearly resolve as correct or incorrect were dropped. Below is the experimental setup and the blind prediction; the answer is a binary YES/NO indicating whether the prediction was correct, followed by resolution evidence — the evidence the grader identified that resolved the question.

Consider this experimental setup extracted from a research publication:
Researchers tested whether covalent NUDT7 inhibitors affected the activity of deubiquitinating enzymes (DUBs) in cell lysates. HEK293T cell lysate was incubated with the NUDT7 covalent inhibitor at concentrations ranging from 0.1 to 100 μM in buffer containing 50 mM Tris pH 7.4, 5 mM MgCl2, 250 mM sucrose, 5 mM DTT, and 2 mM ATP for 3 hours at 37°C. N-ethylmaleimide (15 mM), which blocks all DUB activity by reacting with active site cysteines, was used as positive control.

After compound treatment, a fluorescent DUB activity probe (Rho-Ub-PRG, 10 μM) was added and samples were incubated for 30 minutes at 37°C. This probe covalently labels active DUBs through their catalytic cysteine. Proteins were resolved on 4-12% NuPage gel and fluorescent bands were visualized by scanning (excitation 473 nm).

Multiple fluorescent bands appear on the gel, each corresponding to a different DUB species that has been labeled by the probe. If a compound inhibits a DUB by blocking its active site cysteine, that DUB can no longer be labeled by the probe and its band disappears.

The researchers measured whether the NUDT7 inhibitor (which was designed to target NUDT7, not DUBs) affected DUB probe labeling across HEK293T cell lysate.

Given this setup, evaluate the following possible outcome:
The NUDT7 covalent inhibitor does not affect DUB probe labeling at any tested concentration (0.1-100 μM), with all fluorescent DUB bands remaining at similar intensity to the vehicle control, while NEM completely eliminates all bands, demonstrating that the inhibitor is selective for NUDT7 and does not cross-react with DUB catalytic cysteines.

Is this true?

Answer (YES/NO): YES